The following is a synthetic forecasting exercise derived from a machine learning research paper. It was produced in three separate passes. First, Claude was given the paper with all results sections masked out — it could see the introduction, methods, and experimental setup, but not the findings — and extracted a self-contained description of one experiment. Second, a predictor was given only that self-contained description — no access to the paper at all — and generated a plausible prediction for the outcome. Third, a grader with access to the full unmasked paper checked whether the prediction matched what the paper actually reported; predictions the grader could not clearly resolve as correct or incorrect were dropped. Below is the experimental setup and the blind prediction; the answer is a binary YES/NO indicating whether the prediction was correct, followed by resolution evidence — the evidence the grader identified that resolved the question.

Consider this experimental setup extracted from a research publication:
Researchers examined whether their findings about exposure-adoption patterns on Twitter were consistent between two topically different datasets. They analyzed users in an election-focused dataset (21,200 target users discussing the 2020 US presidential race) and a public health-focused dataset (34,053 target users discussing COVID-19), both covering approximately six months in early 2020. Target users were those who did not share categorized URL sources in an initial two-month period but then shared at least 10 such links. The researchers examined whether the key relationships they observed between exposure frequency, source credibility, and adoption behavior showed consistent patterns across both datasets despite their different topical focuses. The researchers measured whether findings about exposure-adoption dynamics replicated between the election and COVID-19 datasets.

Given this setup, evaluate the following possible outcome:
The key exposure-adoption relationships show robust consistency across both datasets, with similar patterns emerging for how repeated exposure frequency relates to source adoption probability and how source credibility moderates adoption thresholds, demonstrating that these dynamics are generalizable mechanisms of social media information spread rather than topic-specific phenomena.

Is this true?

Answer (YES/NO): YES